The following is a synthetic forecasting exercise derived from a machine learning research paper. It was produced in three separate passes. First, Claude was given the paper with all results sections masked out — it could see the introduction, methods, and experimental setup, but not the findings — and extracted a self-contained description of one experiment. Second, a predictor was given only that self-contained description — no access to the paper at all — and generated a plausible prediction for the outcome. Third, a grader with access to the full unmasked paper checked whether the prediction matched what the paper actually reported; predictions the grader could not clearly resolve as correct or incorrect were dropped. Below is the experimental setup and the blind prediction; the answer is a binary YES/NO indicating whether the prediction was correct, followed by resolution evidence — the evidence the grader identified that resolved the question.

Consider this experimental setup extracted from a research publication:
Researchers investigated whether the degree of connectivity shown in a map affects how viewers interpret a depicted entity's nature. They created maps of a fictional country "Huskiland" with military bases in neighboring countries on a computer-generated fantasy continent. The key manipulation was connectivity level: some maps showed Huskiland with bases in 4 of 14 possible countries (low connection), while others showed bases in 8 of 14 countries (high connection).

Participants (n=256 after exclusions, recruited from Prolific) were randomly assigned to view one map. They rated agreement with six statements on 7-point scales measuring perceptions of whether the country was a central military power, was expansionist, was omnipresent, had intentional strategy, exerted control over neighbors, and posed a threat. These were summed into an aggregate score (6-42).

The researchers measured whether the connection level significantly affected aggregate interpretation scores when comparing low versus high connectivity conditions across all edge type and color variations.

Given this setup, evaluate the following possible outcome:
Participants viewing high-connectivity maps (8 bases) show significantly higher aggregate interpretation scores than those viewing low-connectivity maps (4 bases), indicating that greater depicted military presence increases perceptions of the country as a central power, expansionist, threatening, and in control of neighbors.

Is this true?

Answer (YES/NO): YES